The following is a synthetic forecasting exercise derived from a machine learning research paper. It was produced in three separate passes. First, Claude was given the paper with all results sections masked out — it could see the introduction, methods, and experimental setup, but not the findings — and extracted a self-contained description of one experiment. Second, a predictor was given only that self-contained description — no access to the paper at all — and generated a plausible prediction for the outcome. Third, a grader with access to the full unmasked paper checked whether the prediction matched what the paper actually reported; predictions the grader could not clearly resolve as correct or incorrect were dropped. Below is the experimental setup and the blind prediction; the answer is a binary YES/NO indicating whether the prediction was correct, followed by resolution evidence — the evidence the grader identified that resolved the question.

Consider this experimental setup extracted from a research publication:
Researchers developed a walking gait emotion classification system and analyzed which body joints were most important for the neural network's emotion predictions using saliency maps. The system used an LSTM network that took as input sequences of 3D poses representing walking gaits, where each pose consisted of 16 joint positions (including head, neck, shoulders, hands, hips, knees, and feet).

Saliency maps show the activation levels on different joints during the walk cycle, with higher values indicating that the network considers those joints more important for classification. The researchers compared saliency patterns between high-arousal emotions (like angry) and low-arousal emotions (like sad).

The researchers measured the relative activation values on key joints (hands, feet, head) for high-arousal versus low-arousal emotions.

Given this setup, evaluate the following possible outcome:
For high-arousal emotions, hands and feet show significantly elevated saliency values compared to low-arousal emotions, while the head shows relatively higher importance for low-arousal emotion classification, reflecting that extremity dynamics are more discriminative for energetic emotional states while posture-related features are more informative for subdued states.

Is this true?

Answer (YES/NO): NO